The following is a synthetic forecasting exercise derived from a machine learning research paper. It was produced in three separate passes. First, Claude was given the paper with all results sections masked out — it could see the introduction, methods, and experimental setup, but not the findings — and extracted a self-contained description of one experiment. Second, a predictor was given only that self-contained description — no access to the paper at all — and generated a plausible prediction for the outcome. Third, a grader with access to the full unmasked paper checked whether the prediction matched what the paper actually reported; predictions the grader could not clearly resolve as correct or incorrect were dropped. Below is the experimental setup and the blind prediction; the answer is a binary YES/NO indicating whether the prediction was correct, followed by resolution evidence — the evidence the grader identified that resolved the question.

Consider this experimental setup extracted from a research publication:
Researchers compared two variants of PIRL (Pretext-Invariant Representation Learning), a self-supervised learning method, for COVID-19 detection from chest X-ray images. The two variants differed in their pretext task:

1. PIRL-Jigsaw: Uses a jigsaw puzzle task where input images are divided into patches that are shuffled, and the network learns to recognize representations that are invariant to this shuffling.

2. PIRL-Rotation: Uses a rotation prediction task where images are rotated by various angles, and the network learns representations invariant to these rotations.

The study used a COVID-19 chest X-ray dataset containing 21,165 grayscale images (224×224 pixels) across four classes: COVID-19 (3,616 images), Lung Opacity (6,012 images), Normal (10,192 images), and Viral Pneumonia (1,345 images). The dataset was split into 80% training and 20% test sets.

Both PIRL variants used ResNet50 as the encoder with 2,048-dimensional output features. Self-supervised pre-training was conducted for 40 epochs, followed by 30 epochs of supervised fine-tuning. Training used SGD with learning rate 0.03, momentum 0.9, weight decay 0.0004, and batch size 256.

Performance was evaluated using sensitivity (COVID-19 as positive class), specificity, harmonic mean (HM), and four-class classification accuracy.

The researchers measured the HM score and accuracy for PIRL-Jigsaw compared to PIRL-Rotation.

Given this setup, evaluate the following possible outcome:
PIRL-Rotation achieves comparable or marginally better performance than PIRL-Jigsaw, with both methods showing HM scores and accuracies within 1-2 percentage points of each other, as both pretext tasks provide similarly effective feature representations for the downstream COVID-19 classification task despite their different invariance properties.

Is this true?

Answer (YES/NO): YES